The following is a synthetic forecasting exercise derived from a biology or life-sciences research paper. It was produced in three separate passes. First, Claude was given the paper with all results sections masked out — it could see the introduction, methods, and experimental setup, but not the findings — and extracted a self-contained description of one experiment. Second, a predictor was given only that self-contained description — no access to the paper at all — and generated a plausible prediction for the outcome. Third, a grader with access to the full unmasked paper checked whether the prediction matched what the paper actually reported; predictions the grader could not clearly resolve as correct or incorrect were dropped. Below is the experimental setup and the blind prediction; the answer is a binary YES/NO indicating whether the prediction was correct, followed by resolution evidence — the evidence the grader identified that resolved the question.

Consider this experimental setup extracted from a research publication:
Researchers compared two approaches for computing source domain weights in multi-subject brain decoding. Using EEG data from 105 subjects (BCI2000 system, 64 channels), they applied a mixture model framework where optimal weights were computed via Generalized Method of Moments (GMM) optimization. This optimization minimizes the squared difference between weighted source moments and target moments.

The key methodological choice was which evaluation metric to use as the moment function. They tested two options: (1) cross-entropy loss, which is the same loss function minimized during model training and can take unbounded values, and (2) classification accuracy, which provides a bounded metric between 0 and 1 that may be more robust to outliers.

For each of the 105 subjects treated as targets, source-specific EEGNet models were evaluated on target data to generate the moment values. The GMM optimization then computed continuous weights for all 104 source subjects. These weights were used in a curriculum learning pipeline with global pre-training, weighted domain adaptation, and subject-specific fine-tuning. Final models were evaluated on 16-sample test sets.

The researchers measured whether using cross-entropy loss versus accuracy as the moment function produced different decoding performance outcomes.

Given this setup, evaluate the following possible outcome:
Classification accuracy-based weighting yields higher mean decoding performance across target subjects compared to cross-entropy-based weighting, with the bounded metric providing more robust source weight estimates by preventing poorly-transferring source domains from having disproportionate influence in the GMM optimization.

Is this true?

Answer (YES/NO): YES